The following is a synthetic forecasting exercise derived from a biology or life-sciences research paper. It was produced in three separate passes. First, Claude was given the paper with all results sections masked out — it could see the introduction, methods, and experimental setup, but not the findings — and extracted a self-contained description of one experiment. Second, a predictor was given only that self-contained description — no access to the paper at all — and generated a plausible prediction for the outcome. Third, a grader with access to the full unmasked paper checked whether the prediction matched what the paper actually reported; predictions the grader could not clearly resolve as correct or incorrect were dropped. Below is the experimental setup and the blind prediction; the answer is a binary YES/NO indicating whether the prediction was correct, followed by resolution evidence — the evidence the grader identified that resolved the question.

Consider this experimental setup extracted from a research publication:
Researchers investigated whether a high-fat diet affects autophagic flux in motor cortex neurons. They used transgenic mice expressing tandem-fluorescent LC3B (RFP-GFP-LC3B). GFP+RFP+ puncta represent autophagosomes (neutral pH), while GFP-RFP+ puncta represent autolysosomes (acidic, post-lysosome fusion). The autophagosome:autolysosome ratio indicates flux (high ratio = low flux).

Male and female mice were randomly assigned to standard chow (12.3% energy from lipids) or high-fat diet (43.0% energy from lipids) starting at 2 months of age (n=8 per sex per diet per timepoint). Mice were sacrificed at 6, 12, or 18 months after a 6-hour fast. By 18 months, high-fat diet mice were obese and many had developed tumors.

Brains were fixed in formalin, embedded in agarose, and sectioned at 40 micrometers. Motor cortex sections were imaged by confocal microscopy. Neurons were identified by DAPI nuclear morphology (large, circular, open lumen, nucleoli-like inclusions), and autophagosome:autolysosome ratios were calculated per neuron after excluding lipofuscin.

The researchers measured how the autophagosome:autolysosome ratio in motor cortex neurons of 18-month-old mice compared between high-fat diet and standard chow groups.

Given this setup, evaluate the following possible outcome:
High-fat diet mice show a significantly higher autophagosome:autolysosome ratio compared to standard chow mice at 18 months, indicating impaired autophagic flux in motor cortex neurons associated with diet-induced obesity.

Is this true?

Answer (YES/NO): NO